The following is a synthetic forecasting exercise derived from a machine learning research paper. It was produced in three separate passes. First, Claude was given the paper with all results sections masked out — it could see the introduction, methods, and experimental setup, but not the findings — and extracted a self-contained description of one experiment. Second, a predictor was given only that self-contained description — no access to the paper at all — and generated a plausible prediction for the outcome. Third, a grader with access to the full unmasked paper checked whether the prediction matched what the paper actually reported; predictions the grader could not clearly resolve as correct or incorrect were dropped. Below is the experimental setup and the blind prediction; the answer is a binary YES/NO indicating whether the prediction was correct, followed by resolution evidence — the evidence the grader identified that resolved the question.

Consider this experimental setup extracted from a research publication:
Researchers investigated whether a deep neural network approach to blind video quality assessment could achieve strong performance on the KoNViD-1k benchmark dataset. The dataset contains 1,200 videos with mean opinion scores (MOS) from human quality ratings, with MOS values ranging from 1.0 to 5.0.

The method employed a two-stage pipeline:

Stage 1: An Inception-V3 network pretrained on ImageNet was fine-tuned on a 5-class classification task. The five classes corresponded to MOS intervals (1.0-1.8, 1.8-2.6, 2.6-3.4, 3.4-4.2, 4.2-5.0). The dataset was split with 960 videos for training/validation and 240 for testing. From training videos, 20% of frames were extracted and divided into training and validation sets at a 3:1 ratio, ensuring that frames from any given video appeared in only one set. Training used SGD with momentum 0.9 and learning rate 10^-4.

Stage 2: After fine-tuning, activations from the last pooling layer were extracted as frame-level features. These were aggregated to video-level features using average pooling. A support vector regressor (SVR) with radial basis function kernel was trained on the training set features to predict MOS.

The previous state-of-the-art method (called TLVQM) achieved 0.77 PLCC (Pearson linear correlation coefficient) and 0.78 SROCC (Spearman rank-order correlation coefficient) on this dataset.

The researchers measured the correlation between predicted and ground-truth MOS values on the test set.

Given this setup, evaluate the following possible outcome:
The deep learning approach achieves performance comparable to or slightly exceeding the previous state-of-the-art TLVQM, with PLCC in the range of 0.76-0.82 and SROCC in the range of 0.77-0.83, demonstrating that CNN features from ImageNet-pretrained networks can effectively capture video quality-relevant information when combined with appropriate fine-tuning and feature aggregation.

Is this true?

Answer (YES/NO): NO